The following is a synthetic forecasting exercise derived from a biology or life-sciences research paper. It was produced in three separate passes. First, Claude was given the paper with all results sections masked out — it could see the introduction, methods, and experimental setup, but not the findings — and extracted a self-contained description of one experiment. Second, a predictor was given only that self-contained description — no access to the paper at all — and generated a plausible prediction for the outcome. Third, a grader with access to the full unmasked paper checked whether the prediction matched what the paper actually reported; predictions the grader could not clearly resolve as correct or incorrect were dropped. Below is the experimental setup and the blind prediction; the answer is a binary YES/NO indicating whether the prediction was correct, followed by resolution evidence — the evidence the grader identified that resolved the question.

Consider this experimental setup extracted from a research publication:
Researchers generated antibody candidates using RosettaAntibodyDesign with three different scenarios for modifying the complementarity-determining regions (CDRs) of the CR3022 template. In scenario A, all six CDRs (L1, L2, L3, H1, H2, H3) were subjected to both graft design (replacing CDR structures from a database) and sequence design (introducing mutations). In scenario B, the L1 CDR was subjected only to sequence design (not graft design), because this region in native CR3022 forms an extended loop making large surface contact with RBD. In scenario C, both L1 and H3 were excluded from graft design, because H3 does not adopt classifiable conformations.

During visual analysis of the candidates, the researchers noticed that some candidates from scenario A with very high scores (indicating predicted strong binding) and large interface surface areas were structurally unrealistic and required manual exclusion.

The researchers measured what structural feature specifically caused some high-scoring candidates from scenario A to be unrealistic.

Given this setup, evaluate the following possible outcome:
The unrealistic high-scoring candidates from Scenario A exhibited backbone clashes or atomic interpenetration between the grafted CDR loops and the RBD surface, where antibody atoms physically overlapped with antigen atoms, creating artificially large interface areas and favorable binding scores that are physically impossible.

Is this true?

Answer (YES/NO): NO